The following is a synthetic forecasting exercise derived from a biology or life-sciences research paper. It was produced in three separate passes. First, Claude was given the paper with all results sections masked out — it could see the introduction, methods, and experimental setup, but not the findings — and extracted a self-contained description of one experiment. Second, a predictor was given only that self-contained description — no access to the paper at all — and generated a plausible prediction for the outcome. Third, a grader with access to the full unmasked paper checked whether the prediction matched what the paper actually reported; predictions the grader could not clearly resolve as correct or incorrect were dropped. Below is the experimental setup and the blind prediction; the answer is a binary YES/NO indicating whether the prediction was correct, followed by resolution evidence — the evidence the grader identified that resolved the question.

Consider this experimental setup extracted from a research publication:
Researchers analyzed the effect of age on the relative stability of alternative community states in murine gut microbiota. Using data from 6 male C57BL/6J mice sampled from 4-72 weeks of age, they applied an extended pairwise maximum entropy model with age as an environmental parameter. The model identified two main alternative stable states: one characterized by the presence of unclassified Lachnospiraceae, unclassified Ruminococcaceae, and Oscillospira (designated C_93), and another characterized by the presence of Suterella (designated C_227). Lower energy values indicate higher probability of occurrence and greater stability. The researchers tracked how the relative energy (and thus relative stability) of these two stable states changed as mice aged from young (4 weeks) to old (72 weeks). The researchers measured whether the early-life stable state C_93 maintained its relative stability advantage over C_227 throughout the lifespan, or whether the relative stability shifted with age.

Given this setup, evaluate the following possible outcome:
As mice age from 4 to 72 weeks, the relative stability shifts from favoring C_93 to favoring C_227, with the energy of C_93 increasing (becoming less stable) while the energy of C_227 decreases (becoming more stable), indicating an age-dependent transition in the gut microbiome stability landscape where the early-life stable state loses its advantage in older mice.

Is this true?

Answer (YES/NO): NO